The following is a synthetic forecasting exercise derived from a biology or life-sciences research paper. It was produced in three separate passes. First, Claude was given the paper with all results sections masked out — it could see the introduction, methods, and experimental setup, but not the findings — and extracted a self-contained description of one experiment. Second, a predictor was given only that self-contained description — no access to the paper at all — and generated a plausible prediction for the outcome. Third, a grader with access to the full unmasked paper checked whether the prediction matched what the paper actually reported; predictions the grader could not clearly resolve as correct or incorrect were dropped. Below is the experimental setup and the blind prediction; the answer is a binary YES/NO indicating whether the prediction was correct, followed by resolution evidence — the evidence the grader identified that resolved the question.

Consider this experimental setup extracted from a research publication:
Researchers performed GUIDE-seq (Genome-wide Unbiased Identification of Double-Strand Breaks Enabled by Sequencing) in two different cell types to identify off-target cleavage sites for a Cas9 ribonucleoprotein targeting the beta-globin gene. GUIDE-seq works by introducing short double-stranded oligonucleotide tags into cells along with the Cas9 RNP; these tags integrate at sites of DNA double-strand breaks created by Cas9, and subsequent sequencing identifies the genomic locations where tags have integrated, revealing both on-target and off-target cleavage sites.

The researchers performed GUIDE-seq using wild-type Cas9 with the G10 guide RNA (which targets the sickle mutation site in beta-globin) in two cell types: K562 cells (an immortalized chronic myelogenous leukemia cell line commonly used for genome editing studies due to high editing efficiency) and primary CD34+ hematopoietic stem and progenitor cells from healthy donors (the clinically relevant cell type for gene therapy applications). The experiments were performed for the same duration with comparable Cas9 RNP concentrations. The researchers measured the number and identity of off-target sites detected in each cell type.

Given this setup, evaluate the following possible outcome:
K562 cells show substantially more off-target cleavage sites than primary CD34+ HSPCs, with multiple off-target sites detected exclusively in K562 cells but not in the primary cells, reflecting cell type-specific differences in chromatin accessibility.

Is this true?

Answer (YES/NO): YES